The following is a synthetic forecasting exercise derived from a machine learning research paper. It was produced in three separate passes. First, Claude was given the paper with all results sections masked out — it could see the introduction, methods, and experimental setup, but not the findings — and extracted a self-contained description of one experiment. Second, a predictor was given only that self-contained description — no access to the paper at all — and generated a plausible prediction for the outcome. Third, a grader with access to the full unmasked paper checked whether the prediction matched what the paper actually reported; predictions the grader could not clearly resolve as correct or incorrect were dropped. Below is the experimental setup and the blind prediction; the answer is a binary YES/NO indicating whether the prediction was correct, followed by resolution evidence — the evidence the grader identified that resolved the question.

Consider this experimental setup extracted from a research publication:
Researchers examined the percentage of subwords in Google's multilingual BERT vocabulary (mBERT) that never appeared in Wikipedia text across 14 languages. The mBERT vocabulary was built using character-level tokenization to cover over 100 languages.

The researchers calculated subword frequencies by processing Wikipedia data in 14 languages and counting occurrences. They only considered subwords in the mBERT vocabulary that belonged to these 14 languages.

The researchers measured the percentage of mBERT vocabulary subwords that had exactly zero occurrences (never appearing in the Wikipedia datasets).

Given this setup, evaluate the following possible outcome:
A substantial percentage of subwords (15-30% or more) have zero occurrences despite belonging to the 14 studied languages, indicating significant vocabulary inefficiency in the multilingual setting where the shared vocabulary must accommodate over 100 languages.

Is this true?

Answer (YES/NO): YES